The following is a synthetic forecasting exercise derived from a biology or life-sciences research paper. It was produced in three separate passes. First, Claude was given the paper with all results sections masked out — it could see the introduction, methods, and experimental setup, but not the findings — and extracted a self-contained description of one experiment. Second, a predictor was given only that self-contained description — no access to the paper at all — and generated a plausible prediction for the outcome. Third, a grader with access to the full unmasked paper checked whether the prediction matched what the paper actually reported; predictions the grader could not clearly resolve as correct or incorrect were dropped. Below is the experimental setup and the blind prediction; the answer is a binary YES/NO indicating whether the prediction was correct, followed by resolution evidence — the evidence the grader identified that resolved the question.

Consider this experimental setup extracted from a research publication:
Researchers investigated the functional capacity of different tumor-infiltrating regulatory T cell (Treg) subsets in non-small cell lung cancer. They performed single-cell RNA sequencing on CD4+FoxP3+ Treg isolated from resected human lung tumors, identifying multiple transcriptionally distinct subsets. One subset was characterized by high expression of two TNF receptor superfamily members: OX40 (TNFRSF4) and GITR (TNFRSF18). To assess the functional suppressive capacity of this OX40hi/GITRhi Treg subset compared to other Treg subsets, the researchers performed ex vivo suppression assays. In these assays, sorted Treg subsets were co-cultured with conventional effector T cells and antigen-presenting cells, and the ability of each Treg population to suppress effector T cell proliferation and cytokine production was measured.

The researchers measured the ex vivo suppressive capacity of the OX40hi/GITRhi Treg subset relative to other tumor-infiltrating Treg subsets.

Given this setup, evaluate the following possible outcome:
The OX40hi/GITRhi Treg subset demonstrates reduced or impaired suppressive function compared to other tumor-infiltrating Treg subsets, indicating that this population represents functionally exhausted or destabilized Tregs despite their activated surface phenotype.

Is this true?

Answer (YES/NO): NO